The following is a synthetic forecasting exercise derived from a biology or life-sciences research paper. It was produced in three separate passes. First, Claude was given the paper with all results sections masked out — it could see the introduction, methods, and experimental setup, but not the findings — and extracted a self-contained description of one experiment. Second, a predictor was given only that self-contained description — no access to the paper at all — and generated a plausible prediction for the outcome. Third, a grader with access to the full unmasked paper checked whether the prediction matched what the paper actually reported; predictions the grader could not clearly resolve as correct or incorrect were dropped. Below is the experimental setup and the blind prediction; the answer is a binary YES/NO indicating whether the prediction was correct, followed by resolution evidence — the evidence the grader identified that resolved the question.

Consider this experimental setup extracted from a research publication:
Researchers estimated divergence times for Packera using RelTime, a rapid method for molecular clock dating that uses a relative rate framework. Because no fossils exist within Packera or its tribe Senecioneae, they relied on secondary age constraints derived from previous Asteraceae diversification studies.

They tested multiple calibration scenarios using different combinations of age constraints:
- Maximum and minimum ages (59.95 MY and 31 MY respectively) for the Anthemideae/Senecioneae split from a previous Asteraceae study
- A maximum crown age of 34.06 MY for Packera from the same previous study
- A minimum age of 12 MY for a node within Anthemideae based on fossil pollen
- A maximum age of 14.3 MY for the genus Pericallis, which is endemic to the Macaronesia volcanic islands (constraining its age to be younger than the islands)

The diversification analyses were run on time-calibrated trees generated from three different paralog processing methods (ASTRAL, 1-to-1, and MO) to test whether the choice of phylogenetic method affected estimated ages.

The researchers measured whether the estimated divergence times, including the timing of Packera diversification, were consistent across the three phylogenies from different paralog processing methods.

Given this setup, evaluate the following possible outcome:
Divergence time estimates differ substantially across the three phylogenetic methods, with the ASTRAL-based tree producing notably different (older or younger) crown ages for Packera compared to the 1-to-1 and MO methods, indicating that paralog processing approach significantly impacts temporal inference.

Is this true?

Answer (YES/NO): YES